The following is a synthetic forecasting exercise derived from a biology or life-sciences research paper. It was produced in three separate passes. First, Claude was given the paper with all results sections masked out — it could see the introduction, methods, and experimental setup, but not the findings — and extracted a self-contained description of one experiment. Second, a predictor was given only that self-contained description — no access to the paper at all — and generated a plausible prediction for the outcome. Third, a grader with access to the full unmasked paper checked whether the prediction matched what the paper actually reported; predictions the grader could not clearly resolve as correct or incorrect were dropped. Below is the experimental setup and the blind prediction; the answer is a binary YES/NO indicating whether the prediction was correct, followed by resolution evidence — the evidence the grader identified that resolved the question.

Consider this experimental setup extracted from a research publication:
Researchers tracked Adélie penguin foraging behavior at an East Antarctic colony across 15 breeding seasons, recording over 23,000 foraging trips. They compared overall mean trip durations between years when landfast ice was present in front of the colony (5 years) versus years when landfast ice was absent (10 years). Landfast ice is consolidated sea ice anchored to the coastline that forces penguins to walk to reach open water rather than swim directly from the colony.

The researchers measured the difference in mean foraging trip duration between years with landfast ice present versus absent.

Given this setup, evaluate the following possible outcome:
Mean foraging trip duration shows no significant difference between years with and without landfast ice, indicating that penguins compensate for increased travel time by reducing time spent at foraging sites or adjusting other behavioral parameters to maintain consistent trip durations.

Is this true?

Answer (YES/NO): NO